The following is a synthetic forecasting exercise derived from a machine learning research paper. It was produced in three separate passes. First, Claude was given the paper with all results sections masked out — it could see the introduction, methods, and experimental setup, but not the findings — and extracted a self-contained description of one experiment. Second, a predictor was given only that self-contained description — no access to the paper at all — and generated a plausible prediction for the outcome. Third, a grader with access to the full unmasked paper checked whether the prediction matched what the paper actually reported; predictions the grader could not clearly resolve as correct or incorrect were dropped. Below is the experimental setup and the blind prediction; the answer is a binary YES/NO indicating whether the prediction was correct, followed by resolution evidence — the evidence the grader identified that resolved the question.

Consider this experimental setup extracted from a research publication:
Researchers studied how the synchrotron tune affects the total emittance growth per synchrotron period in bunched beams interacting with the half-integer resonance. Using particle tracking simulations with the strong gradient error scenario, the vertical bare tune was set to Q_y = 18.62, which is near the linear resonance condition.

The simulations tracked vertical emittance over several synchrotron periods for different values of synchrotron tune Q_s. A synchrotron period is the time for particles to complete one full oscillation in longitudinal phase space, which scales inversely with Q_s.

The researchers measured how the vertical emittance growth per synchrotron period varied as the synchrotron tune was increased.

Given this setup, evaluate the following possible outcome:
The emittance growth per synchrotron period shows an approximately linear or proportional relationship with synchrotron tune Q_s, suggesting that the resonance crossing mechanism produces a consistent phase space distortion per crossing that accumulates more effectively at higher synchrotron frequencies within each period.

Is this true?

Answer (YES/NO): NO